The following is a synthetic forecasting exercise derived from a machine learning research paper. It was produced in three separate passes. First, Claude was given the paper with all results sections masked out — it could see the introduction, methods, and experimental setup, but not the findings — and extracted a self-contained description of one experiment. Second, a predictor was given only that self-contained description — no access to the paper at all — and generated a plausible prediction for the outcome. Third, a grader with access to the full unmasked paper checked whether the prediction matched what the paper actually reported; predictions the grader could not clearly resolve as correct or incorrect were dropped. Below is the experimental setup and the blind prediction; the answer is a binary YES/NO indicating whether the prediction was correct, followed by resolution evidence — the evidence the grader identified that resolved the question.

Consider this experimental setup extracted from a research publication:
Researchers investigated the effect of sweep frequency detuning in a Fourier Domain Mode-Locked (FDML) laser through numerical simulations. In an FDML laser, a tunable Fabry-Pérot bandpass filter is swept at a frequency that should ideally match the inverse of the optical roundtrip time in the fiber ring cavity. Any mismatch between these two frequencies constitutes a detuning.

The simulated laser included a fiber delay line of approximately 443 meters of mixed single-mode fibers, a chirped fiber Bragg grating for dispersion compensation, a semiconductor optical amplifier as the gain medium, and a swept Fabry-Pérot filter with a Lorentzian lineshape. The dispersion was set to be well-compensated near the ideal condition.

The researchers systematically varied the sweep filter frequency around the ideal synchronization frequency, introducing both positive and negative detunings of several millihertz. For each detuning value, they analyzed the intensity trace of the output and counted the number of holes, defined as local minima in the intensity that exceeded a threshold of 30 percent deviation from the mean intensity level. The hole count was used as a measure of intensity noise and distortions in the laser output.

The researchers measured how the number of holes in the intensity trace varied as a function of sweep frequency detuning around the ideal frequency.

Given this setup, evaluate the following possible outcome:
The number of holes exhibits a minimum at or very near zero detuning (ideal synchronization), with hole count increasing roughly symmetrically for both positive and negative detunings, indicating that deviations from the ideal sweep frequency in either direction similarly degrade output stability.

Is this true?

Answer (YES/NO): YES